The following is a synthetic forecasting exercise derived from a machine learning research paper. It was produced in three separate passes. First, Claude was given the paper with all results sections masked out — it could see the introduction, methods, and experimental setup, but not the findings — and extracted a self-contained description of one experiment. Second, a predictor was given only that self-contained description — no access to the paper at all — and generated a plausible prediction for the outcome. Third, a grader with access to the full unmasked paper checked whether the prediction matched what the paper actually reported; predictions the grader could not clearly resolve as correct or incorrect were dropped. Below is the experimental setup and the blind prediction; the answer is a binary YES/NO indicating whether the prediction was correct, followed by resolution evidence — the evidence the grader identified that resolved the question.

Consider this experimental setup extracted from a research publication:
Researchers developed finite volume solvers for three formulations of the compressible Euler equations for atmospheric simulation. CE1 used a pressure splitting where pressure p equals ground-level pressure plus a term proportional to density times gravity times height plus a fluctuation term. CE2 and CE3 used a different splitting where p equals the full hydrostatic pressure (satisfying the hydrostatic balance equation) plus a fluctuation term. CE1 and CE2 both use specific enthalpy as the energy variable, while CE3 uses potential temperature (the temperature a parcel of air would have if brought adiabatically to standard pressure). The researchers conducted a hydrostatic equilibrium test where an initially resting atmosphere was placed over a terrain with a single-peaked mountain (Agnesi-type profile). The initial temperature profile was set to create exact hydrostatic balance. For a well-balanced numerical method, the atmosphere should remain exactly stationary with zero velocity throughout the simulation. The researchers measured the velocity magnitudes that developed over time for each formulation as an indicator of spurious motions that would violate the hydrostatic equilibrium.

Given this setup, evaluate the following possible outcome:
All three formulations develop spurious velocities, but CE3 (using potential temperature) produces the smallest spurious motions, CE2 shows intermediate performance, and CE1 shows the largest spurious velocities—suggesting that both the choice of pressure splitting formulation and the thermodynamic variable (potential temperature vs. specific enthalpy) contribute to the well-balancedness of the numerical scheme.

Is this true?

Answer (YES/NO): NO